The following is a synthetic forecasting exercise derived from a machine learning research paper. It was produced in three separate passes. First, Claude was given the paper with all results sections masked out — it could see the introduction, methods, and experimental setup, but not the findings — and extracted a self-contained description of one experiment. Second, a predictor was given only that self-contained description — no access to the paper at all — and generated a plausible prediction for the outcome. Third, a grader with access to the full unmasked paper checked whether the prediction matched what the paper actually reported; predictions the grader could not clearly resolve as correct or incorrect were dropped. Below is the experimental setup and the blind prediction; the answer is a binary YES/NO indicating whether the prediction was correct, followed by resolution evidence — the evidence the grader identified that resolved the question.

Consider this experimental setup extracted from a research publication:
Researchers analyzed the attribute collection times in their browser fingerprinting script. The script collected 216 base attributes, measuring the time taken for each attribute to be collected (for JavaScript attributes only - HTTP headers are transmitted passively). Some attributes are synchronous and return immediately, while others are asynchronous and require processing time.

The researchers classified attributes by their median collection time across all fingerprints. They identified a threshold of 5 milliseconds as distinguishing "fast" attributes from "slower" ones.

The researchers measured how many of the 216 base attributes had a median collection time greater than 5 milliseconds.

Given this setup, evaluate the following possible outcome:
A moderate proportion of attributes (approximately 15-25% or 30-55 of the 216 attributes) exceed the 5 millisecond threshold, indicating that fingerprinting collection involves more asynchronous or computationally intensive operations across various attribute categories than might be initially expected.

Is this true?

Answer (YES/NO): YES